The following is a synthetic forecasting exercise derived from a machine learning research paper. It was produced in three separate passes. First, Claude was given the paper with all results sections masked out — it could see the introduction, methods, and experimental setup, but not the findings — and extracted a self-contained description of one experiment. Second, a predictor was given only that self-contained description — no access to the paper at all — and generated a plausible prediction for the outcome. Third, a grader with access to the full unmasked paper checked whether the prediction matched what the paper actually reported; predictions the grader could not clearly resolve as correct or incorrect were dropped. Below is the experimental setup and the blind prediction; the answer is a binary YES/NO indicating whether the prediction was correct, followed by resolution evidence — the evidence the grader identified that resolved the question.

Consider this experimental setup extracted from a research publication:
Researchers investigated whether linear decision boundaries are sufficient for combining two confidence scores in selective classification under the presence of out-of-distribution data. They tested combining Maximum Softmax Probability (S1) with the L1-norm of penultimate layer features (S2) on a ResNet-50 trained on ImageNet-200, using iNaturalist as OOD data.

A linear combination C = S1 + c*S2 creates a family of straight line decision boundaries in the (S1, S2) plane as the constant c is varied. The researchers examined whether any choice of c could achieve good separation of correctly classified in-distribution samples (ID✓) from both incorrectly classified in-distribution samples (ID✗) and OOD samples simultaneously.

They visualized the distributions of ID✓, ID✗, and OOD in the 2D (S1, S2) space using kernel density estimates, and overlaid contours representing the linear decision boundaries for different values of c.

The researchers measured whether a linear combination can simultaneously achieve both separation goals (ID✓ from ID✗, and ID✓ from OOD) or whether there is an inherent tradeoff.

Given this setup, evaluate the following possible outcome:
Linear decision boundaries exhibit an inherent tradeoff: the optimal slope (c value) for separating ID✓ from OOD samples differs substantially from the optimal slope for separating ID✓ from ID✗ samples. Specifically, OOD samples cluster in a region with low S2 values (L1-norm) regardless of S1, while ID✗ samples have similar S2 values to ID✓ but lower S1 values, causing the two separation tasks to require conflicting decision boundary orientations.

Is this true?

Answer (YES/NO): YES